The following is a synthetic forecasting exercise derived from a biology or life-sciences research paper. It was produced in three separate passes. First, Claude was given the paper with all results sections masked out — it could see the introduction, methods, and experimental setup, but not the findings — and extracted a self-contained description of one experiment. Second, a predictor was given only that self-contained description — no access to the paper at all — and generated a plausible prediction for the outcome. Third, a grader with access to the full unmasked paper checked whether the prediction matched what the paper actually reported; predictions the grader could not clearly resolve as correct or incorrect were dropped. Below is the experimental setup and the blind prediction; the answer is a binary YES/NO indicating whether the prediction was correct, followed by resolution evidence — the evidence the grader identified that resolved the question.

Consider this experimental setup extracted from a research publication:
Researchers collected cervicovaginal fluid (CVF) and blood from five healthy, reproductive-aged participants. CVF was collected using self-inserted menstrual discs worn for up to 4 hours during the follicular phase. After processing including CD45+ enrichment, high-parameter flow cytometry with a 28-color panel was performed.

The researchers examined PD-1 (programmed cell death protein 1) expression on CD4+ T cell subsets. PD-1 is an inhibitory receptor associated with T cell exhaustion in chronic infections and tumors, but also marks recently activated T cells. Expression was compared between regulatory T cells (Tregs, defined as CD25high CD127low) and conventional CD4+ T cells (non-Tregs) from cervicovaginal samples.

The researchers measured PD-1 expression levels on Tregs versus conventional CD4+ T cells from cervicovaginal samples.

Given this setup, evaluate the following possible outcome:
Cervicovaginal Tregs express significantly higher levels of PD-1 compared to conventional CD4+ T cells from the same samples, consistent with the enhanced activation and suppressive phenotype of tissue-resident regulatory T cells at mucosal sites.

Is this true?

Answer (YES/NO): YES